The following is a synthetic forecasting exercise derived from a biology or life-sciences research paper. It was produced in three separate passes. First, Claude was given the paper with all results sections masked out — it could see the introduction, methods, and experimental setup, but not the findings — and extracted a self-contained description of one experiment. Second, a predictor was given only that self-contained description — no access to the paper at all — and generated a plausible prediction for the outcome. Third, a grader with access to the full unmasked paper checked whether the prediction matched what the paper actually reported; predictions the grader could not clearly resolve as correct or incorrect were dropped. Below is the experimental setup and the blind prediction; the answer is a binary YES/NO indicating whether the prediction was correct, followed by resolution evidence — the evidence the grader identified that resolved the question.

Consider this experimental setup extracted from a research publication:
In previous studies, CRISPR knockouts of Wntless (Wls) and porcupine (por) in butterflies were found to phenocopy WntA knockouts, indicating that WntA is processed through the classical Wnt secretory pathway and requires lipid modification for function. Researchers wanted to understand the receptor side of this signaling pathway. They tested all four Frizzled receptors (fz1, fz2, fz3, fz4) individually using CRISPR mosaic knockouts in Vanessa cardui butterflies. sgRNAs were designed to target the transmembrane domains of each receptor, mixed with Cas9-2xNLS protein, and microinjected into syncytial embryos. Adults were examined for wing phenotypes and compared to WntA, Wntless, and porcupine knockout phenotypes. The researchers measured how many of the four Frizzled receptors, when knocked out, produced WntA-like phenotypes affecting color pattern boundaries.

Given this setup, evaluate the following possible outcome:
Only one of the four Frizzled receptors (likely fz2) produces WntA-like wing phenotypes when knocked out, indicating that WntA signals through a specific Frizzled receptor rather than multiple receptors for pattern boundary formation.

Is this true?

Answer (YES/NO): YES